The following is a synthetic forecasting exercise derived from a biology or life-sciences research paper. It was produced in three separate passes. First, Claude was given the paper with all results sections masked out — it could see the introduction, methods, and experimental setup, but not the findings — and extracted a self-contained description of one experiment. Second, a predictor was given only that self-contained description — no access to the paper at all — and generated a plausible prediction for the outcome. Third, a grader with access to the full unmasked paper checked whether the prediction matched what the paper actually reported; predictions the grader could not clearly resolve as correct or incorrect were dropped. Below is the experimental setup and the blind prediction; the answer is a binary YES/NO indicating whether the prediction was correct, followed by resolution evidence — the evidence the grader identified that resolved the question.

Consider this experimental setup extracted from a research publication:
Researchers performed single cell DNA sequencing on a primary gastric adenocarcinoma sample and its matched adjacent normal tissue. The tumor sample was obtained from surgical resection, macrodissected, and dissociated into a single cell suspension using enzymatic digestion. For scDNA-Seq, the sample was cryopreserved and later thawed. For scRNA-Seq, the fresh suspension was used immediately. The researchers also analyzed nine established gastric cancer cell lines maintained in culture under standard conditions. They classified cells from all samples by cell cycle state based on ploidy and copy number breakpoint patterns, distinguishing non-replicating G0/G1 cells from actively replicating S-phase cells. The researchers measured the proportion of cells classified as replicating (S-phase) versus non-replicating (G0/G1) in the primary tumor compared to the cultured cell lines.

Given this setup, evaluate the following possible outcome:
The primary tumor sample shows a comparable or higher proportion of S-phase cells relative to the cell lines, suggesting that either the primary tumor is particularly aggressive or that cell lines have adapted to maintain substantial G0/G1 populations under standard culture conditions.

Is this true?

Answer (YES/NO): YES